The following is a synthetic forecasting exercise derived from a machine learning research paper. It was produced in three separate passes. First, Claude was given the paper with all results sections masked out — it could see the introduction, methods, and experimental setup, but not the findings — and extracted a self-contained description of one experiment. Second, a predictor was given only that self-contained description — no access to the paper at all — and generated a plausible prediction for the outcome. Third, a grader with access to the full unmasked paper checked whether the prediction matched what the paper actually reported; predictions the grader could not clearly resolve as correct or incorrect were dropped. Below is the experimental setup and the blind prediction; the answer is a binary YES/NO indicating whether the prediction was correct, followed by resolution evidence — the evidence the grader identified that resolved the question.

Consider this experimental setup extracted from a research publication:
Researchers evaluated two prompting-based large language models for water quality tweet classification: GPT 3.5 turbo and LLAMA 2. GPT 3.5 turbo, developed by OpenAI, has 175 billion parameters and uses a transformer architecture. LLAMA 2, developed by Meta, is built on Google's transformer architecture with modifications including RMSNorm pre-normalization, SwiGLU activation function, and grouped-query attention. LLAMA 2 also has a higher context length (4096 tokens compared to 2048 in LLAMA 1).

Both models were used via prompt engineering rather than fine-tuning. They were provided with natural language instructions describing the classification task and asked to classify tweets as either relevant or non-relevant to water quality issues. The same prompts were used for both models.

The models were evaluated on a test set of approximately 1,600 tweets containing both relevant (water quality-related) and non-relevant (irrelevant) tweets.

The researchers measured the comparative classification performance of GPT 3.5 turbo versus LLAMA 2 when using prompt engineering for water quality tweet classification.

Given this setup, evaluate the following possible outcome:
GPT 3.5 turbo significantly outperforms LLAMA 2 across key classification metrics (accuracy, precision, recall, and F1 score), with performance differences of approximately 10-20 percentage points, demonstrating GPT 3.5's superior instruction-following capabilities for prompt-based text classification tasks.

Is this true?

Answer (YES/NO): YES